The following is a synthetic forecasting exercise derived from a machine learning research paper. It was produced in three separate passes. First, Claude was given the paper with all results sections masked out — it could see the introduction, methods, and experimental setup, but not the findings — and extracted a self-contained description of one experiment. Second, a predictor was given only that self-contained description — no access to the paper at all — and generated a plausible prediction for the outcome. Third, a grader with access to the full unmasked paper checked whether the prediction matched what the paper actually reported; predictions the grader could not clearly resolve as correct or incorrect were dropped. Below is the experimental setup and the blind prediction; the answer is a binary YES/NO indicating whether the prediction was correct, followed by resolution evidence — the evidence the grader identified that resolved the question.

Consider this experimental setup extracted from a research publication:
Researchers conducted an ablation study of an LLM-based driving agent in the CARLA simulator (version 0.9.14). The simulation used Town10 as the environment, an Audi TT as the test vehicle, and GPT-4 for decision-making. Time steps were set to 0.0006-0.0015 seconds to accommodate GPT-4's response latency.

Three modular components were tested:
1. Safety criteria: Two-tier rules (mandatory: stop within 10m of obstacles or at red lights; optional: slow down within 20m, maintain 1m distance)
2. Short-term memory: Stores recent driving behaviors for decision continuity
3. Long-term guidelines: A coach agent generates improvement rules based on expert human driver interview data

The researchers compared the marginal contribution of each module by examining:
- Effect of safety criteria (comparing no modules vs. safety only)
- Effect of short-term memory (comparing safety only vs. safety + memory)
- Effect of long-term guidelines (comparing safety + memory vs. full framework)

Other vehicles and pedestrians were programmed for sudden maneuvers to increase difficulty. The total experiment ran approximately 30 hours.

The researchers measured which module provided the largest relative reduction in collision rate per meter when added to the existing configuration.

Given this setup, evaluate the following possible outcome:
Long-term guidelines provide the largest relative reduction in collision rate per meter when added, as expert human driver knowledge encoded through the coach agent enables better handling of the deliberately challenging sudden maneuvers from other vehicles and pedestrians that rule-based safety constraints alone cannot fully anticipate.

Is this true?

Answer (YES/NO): YES